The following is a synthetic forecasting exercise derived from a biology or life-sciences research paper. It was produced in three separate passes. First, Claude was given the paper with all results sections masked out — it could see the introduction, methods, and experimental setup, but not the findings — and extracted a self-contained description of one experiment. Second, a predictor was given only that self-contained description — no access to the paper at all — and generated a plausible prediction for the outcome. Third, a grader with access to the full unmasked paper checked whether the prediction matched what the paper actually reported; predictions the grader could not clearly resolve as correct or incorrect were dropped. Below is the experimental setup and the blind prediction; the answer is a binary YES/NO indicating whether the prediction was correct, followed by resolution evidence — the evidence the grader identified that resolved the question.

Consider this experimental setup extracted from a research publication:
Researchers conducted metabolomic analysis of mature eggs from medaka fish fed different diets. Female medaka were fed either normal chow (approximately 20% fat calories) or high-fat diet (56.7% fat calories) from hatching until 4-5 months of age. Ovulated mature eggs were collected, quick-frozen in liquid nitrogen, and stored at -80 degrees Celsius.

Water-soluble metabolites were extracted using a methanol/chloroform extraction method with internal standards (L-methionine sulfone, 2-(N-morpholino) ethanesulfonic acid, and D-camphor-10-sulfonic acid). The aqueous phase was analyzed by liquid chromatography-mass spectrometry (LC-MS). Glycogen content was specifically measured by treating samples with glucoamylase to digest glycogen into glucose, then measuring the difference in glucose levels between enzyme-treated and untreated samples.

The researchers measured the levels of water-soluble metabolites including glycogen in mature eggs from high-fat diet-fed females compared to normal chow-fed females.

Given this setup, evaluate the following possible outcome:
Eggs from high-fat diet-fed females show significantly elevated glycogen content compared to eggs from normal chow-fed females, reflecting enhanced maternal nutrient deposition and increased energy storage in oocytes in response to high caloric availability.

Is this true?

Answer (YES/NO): NO